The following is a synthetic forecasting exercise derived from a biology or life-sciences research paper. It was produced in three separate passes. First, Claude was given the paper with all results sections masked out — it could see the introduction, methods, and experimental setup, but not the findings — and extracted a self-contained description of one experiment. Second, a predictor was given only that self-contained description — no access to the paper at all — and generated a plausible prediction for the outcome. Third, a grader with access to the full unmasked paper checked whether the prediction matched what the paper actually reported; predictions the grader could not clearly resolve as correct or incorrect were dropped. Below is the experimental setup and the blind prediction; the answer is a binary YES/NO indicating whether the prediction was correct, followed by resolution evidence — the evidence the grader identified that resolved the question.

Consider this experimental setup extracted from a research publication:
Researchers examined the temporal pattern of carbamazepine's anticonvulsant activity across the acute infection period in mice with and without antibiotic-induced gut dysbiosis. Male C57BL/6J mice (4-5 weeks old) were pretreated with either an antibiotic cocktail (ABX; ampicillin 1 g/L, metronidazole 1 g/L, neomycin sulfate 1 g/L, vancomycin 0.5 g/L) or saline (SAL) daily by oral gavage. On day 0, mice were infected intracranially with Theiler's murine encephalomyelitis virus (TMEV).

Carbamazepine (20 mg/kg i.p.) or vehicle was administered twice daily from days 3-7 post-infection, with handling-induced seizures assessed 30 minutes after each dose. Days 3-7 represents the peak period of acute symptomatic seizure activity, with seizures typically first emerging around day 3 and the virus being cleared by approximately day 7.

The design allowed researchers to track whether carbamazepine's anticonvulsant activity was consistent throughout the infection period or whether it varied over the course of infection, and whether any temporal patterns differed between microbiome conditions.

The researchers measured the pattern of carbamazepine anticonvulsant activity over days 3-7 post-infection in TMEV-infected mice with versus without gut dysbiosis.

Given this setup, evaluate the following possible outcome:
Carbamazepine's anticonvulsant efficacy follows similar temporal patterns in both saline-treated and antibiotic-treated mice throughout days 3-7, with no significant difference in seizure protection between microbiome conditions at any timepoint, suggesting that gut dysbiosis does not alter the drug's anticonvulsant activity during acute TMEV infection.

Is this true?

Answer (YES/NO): NO